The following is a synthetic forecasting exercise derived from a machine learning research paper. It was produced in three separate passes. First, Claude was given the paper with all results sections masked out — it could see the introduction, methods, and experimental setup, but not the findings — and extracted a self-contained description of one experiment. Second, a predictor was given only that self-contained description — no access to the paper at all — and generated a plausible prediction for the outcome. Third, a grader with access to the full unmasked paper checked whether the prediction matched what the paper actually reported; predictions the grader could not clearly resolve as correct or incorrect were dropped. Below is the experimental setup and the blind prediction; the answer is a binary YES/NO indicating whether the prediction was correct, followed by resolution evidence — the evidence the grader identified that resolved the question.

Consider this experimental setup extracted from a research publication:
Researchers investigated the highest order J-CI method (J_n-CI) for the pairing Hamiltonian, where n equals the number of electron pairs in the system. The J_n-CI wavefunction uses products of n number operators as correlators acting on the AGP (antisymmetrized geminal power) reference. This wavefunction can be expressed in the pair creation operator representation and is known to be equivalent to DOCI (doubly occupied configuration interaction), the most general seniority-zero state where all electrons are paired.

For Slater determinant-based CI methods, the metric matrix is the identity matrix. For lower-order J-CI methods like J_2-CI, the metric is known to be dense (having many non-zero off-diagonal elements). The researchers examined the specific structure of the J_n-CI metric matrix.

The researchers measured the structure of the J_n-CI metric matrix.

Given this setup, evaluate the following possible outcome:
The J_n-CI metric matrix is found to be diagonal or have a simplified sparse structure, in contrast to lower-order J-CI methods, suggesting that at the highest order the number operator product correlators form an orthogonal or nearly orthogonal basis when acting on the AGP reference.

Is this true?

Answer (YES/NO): YES